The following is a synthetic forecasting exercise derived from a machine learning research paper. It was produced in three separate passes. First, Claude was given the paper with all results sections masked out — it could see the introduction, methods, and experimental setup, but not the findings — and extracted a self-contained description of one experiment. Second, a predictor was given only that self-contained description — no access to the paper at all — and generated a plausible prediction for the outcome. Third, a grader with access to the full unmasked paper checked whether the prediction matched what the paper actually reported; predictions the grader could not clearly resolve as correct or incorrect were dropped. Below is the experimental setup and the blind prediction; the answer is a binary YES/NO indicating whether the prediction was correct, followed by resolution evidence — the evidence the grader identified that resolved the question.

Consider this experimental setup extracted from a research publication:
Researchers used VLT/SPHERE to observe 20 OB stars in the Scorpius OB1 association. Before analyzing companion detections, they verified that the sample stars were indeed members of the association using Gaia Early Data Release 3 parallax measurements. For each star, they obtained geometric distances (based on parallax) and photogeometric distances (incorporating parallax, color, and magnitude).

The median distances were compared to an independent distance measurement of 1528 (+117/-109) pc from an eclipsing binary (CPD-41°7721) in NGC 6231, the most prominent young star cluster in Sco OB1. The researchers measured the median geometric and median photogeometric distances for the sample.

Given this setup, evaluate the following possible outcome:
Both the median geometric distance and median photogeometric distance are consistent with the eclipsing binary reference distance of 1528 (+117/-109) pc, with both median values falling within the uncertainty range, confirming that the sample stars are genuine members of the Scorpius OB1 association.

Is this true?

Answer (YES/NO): YES